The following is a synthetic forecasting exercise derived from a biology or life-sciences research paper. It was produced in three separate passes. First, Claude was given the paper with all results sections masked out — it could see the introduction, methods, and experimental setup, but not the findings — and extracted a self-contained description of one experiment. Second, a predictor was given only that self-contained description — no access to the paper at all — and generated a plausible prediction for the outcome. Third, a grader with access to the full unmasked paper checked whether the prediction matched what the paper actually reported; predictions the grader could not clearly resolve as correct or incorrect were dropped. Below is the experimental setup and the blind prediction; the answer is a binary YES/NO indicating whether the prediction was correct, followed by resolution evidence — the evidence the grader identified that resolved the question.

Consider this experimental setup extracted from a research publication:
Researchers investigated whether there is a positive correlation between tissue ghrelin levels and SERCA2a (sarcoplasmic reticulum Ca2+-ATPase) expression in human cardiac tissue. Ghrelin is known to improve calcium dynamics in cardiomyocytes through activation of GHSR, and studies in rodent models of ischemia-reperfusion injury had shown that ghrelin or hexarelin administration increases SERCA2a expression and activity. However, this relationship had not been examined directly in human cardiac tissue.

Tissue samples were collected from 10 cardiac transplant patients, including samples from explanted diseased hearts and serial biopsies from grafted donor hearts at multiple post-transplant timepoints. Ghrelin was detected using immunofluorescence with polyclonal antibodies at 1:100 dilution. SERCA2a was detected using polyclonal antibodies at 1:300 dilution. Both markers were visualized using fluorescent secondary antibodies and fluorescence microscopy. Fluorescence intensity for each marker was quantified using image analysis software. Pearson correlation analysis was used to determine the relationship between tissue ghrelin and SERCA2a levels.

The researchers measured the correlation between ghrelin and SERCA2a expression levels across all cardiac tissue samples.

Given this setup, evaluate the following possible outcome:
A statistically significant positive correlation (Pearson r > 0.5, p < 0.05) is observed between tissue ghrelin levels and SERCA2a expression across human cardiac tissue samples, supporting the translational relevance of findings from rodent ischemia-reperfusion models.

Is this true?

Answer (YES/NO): YES